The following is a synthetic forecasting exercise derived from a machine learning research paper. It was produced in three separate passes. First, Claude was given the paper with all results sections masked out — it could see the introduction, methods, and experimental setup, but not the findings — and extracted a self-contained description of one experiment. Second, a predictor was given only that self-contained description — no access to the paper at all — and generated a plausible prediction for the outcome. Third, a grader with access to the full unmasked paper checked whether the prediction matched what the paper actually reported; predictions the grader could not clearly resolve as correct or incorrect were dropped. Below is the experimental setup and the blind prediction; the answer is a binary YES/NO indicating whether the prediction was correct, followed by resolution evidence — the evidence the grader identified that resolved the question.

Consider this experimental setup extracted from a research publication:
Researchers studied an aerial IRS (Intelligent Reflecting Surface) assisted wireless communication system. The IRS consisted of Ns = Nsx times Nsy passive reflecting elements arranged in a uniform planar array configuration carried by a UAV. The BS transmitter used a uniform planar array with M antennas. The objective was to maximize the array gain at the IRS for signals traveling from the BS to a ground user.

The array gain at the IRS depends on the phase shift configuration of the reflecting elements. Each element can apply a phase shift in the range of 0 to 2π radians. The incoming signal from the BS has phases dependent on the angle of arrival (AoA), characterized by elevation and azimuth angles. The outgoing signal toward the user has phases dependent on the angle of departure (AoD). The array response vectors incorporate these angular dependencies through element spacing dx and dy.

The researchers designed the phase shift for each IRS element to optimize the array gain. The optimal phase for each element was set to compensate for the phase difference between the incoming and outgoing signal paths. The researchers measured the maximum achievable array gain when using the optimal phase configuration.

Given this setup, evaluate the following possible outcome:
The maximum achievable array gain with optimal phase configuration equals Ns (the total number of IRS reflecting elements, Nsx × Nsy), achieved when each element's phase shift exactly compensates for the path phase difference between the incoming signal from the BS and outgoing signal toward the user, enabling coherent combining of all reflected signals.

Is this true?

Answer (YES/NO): YES